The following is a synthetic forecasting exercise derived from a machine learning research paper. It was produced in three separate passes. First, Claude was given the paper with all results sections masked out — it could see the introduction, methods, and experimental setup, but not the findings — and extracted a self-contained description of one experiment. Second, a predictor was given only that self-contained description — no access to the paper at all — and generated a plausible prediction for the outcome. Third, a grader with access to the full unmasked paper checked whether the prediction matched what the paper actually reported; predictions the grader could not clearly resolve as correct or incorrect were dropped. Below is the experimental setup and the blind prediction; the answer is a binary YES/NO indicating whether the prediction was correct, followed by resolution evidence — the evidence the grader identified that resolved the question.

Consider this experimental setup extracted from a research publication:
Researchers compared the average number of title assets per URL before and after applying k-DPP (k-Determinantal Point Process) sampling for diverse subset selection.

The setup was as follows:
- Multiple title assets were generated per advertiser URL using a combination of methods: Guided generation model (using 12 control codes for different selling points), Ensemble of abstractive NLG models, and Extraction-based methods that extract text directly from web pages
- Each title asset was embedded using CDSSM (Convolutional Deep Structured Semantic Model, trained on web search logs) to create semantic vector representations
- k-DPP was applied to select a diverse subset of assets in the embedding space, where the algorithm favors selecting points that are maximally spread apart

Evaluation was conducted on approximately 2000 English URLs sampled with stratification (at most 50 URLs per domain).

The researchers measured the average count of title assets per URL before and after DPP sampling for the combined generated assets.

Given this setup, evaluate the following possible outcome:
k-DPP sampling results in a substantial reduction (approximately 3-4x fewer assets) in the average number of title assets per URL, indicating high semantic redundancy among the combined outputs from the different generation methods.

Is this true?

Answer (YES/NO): NO